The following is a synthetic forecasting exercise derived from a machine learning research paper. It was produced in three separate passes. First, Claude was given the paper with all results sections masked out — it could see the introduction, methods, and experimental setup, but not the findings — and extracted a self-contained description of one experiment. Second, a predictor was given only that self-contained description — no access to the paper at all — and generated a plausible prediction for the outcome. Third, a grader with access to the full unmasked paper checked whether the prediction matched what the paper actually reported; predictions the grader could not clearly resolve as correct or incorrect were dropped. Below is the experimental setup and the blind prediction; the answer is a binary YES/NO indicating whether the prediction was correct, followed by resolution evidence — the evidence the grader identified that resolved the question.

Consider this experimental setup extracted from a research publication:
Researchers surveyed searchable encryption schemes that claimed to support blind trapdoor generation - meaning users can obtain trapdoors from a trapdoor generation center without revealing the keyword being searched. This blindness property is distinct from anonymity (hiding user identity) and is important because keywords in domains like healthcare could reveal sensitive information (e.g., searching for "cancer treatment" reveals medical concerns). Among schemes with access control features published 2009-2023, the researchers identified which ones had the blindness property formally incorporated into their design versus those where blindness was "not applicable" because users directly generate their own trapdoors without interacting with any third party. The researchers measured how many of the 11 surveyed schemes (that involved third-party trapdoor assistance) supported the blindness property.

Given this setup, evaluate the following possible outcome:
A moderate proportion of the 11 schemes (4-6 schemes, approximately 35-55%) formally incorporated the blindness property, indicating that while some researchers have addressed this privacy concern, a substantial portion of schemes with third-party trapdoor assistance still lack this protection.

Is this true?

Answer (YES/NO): NO